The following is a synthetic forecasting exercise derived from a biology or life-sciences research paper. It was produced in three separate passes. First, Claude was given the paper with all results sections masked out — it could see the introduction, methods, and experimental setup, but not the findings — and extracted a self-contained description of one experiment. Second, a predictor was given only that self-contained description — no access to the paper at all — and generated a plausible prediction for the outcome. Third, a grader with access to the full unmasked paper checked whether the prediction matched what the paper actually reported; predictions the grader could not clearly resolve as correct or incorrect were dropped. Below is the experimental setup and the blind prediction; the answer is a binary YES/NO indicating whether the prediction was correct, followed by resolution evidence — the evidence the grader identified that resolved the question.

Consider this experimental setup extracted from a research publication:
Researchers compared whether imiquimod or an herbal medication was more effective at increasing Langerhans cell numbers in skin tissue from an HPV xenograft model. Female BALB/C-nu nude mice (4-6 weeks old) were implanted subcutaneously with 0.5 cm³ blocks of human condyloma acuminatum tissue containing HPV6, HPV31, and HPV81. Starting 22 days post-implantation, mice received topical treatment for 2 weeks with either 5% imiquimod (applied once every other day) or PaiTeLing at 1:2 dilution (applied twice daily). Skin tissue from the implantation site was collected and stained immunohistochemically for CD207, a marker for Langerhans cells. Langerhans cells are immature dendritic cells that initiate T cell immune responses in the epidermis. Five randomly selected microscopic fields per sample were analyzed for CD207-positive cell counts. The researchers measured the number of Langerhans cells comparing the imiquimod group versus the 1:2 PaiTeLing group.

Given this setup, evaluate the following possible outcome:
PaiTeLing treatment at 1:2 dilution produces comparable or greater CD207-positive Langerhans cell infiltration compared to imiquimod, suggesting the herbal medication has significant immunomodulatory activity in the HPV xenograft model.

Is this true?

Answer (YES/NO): YES